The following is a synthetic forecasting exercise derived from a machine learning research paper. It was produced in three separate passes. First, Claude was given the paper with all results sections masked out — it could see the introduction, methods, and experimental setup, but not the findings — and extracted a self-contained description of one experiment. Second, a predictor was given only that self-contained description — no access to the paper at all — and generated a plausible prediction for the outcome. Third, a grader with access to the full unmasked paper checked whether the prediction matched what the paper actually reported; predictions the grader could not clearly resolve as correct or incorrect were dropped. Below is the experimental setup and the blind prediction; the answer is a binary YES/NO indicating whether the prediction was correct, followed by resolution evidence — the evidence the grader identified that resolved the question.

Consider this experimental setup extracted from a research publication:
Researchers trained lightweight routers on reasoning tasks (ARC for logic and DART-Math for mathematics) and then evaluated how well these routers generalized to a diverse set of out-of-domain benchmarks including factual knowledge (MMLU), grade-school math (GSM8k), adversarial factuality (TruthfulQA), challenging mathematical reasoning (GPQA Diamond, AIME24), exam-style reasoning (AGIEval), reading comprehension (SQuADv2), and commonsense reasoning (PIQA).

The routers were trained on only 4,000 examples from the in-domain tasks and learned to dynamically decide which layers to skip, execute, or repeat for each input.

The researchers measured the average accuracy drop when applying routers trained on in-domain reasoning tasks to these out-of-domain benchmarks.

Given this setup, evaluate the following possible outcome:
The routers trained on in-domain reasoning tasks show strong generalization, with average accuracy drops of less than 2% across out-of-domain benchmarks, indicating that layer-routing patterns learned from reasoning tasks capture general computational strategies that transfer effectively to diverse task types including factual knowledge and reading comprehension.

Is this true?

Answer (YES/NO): YES